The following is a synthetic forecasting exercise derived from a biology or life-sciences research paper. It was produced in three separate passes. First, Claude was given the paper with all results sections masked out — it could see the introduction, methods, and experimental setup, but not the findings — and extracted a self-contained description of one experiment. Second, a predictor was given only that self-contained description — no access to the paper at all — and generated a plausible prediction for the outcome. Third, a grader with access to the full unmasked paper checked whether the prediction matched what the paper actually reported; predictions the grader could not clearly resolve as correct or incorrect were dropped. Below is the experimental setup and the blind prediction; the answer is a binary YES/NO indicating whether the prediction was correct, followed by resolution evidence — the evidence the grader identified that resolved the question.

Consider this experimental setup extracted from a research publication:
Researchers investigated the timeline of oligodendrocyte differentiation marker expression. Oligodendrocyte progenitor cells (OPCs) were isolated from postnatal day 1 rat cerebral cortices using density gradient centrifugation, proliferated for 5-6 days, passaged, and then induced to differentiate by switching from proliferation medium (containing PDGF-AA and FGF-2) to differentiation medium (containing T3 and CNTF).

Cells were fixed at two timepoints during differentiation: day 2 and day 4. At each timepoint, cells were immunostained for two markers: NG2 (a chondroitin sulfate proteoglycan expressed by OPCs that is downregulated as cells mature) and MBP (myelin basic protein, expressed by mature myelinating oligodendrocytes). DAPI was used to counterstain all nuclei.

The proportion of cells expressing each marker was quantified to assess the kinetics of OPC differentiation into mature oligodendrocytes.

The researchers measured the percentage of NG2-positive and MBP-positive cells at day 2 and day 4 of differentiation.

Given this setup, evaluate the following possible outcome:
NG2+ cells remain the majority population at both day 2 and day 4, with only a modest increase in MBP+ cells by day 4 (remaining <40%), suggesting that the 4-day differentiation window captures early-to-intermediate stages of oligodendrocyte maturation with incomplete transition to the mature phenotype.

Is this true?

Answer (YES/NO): NO